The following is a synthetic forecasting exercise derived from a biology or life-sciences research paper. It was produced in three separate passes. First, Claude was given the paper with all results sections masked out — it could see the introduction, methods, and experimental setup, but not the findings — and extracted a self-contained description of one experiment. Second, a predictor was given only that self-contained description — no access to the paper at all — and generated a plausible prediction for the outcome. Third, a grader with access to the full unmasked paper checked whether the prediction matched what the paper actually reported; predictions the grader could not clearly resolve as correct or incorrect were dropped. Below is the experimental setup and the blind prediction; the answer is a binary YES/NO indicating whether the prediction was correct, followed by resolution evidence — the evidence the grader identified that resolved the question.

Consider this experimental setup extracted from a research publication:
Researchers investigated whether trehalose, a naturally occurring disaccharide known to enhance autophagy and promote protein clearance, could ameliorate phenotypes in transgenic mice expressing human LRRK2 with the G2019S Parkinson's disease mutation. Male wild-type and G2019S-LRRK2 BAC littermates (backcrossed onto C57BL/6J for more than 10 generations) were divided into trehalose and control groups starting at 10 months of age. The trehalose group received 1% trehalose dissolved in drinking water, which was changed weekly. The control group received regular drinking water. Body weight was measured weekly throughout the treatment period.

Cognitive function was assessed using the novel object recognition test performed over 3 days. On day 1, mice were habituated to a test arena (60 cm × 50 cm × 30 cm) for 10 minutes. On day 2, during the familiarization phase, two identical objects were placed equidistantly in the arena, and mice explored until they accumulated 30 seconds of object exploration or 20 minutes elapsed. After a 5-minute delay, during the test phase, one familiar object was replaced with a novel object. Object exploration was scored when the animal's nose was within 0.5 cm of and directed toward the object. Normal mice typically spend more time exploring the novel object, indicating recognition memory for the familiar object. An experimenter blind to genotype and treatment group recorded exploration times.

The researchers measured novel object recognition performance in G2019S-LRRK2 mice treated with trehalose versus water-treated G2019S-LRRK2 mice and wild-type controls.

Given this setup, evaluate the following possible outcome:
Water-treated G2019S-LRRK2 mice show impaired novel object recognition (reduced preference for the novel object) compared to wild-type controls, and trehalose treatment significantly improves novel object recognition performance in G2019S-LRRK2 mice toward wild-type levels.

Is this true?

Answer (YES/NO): YES